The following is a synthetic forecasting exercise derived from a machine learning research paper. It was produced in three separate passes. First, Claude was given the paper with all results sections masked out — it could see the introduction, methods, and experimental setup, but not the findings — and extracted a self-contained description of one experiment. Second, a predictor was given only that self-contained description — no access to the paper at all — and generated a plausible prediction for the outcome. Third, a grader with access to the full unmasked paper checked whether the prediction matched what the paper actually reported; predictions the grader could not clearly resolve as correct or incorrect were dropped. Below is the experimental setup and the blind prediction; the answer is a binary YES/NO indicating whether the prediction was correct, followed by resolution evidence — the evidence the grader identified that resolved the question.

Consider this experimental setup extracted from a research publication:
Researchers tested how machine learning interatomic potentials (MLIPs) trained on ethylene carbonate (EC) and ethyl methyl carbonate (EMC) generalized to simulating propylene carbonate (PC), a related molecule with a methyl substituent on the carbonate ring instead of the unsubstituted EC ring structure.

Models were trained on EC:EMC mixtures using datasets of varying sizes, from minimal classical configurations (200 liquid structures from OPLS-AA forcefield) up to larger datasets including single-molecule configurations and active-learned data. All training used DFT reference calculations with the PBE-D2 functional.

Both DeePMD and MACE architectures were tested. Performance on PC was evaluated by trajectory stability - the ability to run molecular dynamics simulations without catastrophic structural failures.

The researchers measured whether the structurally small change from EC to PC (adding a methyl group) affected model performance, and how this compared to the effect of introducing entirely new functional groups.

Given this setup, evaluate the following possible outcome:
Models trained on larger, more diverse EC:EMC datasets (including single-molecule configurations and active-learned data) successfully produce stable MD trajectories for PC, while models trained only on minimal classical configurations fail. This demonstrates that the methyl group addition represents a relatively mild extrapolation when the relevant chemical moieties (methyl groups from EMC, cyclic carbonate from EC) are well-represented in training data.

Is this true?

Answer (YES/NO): NO